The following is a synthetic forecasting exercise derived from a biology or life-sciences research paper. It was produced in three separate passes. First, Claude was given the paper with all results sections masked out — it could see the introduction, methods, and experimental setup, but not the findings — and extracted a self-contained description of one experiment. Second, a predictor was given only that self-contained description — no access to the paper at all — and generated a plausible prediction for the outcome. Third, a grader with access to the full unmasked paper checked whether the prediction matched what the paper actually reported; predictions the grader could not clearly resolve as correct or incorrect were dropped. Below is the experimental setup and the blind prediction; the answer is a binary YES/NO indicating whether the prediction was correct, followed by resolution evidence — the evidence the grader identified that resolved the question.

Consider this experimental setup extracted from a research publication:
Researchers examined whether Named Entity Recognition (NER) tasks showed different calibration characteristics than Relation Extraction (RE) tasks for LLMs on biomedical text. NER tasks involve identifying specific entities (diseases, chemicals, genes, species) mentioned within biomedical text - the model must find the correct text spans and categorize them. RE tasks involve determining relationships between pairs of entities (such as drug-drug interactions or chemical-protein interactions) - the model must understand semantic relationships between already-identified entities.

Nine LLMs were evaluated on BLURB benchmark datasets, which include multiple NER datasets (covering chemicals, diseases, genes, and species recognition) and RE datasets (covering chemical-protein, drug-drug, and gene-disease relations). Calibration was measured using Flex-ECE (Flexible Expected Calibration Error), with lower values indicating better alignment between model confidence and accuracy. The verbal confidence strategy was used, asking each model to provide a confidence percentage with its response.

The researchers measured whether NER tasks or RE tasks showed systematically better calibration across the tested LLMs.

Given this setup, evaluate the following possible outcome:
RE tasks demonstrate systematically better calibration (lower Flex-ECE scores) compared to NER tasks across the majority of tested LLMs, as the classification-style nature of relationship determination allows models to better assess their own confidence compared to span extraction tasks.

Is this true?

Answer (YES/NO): NO